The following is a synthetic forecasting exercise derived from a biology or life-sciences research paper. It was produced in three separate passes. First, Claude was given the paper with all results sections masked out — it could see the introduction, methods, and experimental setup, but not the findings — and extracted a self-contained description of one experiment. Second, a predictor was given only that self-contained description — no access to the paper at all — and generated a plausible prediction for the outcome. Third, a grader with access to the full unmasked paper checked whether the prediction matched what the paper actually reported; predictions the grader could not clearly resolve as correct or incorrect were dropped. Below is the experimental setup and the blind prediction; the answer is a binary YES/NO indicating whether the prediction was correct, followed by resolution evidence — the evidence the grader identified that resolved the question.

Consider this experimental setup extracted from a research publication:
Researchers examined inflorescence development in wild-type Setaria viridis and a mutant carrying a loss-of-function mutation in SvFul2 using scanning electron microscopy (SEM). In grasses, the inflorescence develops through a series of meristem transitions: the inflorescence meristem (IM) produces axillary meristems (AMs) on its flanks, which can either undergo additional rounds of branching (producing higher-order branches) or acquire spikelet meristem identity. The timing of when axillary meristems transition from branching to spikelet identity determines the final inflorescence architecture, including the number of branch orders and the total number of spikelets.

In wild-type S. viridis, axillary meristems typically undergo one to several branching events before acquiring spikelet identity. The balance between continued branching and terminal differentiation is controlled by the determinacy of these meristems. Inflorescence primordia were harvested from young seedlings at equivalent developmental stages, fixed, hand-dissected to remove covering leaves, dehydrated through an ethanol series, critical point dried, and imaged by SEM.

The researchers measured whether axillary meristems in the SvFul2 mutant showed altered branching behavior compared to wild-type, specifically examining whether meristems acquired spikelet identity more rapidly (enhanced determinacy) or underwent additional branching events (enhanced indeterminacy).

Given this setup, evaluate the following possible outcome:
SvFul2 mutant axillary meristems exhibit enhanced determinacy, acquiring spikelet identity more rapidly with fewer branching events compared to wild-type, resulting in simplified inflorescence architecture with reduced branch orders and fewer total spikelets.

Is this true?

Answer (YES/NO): NO